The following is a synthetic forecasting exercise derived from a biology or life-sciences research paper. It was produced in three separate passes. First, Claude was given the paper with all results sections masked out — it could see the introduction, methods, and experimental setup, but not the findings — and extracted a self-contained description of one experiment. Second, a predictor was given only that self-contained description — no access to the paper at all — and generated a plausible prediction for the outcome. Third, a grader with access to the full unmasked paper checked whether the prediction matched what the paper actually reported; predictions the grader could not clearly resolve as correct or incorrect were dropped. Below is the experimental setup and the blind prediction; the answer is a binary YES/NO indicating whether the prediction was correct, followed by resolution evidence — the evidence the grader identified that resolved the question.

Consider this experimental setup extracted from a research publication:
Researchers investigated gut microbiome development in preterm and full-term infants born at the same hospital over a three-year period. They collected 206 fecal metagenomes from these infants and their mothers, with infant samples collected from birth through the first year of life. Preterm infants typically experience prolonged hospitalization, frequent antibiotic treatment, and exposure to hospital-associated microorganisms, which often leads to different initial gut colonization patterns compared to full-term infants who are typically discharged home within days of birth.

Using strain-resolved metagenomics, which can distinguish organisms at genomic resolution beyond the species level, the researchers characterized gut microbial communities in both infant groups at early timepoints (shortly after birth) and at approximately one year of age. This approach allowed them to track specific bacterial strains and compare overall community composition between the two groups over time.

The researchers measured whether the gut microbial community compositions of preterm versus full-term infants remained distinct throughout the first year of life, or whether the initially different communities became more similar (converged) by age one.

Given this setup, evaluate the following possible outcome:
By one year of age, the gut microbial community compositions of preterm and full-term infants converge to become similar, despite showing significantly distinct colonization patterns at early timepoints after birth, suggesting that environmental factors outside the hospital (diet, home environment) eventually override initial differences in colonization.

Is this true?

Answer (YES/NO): YES